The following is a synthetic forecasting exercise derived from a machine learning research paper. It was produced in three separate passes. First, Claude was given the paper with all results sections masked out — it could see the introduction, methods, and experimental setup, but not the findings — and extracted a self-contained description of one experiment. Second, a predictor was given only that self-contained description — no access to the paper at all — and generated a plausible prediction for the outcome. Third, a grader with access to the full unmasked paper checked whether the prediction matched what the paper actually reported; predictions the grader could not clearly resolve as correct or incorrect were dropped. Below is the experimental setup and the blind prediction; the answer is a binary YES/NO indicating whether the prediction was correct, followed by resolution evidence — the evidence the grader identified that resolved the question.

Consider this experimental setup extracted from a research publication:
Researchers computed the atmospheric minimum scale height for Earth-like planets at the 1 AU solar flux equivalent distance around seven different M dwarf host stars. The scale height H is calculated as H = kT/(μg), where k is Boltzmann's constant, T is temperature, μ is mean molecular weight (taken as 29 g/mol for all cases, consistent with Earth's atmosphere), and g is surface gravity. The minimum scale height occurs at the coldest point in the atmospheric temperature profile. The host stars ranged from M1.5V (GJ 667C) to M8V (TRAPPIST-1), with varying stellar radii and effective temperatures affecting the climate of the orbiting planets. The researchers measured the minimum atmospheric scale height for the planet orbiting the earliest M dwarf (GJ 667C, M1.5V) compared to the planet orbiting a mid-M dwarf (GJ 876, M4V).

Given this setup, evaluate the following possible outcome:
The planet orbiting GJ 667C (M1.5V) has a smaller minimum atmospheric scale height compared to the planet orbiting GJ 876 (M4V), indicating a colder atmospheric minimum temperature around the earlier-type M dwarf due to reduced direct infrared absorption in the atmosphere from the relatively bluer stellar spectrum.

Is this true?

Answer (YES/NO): YES